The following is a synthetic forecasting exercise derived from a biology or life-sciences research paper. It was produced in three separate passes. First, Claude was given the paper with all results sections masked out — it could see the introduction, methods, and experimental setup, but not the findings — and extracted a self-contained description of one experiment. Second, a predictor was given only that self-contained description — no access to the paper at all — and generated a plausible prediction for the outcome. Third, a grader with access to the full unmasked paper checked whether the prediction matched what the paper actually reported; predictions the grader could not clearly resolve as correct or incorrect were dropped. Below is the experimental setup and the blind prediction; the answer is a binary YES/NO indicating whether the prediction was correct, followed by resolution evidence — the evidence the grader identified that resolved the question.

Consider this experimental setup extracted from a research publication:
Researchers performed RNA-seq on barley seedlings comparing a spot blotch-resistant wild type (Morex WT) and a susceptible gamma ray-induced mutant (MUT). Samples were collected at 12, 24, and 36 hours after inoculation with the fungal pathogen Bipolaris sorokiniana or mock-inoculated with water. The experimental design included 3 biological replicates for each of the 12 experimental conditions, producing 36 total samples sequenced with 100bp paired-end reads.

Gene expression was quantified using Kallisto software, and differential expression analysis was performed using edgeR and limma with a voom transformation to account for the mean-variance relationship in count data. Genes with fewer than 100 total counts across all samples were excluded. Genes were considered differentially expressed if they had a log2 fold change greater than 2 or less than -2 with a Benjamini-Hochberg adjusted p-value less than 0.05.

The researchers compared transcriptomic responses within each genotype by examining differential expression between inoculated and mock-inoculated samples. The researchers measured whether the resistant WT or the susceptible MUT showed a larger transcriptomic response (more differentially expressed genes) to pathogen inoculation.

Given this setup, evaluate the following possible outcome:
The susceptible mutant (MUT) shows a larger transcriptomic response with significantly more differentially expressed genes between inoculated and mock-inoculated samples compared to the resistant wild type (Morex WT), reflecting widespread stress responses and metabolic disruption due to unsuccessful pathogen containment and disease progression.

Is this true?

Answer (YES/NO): NO